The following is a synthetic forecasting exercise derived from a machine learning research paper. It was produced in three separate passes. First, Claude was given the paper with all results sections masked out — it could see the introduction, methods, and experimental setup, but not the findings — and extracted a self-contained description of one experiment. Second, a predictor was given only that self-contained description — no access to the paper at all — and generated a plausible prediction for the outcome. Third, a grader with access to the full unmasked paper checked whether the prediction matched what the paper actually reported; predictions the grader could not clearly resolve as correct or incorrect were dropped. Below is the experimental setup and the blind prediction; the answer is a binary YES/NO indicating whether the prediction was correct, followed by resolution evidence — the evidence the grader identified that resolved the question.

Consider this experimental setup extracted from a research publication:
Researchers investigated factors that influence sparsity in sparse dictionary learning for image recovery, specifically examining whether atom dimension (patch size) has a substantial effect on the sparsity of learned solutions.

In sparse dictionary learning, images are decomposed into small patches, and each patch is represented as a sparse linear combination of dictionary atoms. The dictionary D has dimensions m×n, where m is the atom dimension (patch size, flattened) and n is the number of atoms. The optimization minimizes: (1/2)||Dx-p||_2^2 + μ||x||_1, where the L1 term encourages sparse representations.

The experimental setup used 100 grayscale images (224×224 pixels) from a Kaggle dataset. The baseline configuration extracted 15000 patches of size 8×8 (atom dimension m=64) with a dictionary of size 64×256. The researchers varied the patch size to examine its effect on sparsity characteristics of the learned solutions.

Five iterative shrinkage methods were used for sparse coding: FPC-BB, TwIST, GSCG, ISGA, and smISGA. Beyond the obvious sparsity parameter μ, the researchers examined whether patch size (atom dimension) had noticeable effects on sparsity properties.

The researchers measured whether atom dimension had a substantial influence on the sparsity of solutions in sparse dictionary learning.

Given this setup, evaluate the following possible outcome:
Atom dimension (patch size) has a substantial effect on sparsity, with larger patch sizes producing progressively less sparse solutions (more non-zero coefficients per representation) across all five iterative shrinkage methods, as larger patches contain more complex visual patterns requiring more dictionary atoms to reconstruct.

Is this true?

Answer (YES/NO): NO